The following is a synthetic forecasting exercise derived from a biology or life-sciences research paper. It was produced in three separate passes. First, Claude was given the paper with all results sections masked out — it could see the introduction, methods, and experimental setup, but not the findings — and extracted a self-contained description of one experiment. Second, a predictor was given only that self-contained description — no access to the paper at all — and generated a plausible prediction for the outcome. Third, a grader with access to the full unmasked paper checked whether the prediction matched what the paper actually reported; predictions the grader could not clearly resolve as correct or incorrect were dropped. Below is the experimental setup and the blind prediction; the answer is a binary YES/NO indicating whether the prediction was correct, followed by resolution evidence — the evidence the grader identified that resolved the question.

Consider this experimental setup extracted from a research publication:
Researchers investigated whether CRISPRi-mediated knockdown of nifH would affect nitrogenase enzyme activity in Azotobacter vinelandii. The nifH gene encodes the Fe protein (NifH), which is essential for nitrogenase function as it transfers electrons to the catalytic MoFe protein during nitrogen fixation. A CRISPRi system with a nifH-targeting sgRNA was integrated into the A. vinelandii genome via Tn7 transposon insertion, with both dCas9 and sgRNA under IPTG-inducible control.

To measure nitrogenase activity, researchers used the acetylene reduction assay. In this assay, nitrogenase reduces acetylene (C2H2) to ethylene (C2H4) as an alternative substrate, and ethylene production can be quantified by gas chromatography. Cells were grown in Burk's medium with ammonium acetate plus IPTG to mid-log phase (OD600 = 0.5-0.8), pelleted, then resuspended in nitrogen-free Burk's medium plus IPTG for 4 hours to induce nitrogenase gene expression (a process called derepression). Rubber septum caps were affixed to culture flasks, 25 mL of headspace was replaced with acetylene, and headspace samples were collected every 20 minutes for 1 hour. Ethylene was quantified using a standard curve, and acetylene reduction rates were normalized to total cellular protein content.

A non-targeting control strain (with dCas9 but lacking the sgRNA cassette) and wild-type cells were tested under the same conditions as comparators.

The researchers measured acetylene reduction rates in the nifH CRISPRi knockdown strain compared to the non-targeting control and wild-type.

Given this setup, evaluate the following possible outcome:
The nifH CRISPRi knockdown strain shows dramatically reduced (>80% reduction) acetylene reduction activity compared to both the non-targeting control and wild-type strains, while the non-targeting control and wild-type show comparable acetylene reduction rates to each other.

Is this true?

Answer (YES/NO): NO